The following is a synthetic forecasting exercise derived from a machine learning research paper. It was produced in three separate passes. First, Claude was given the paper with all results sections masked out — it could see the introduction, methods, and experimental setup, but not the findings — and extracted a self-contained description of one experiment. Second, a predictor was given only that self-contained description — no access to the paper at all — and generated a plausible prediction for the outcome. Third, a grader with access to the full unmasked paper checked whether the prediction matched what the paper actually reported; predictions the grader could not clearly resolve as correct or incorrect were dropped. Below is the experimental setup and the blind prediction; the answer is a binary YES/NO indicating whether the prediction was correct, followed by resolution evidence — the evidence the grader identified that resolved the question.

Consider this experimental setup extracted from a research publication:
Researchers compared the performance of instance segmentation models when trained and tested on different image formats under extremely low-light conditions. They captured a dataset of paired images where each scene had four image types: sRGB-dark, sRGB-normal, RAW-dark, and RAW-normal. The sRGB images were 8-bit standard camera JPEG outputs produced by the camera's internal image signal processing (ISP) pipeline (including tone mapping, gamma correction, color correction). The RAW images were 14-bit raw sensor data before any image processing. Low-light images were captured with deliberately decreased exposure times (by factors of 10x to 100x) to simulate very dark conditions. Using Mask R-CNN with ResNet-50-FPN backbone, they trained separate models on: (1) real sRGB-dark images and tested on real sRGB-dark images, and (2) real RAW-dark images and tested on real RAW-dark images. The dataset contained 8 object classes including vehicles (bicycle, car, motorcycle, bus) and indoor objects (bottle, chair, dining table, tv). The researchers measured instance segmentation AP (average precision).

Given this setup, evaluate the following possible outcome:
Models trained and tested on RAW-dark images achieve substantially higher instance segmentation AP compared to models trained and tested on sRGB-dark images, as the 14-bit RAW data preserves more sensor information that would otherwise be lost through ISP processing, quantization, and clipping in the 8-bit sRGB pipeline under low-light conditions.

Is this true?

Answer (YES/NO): YES